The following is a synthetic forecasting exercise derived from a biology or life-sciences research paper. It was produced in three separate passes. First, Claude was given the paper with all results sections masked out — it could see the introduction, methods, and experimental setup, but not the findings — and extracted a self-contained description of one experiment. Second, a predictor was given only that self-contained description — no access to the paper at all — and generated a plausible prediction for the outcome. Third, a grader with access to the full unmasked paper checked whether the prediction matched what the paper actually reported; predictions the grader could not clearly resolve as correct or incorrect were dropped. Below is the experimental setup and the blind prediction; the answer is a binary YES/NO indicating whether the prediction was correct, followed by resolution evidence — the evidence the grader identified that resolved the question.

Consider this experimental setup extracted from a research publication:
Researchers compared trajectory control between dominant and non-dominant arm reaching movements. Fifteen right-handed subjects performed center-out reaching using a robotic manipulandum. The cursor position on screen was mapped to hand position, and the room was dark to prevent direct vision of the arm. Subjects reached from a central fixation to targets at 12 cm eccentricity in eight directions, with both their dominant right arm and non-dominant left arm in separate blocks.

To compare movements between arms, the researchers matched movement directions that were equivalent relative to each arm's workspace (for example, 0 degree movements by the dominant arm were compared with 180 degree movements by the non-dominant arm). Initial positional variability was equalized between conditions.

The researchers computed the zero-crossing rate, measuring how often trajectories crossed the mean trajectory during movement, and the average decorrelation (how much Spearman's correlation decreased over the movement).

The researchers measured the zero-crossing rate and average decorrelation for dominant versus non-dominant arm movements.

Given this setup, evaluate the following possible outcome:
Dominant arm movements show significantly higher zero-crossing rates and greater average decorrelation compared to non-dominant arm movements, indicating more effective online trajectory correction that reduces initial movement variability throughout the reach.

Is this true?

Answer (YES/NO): YES